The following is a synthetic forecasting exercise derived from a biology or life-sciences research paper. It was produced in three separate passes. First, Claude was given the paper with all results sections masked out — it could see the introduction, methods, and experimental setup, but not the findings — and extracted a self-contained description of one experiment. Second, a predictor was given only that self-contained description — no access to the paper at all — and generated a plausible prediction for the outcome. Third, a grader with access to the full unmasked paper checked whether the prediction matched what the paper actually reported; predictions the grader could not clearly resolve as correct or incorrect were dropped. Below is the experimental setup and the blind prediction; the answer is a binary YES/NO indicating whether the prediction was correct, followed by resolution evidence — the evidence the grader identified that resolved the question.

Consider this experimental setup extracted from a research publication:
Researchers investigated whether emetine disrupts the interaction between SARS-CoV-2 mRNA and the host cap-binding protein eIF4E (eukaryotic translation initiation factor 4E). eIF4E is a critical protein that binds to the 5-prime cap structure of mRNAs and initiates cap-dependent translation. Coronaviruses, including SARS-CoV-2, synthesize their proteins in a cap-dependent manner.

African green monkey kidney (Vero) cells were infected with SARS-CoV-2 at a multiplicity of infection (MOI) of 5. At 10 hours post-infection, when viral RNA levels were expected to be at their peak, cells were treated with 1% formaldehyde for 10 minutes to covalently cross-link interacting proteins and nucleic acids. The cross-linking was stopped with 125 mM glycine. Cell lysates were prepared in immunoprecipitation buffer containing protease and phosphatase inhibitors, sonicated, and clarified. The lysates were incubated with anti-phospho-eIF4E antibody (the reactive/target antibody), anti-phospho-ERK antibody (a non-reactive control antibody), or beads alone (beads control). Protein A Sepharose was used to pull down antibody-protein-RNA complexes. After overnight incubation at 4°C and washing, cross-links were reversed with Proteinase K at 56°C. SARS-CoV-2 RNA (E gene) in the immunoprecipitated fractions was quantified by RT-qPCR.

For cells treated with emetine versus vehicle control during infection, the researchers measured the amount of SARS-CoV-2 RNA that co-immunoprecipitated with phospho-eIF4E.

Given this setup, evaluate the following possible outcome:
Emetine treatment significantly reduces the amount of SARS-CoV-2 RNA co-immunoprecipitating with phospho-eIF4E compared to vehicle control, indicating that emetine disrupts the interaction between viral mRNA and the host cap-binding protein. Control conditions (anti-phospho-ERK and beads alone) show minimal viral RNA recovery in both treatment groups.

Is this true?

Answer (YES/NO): YES